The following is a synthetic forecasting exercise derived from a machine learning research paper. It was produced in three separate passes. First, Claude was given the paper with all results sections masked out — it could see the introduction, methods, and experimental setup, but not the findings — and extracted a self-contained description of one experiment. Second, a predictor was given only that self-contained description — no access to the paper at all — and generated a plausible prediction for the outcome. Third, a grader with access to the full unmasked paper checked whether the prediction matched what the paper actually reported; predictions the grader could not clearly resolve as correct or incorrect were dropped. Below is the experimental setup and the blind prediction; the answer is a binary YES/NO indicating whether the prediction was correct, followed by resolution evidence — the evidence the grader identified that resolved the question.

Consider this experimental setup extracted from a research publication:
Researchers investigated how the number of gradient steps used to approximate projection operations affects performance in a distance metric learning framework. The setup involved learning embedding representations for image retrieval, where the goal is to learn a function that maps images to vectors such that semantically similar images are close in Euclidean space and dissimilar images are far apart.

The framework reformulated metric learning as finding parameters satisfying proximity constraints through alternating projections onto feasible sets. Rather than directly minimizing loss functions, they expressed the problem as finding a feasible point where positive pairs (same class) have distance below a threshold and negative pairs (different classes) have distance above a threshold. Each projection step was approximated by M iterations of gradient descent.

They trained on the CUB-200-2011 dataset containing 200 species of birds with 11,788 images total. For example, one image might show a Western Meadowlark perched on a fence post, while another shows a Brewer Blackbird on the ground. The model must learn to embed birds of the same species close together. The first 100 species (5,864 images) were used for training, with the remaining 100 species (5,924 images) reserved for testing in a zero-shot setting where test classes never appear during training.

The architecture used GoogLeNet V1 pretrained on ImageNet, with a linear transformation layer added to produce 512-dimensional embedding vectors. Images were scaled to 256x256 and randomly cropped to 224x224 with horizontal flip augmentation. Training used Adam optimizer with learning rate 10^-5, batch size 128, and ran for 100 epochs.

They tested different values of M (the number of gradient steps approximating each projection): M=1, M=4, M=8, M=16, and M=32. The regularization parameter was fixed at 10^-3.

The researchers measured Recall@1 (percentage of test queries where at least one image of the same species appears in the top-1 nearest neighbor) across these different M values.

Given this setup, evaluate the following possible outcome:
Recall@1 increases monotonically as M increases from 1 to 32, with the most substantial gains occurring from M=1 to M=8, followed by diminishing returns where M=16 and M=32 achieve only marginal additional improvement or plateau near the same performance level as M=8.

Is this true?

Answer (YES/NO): NO